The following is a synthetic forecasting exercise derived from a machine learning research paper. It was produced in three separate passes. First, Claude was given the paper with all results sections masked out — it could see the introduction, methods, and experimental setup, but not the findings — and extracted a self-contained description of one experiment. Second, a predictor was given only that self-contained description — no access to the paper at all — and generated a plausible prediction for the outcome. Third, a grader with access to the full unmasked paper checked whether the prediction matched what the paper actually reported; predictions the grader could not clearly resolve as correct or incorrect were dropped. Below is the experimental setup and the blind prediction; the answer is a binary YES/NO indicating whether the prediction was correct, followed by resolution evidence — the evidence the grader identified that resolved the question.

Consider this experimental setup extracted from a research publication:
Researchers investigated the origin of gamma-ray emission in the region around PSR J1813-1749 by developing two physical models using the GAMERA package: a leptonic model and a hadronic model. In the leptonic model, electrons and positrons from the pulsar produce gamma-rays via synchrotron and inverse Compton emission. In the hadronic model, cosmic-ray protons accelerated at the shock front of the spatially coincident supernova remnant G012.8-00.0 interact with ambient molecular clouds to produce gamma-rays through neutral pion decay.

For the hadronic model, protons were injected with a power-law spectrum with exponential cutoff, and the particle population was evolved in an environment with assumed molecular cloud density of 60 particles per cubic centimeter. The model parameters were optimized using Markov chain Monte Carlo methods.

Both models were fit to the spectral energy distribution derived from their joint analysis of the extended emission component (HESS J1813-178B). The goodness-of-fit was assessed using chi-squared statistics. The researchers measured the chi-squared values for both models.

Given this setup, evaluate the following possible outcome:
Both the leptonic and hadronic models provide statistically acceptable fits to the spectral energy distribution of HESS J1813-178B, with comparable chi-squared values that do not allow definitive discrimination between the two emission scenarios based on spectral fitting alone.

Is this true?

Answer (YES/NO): NO